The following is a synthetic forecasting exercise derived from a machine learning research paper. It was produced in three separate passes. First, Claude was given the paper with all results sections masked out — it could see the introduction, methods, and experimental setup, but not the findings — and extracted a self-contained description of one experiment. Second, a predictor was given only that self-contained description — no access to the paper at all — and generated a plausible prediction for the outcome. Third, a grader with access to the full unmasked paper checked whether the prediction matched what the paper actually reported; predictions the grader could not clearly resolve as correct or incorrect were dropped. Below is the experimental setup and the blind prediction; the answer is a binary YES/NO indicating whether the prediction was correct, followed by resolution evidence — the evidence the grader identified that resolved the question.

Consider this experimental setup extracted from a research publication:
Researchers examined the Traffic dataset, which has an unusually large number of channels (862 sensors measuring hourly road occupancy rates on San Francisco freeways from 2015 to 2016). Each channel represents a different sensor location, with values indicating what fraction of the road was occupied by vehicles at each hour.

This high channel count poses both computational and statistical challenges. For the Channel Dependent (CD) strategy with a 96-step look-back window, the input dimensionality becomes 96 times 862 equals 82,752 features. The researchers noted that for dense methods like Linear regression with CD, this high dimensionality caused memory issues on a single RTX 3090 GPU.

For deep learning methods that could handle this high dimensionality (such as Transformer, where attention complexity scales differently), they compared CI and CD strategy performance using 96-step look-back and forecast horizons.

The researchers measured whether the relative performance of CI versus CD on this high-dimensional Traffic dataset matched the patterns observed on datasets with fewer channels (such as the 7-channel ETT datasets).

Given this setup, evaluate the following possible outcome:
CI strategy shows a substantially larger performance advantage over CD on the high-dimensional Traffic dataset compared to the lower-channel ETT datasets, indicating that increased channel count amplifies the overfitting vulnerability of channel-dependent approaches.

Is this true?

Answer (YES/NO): NO